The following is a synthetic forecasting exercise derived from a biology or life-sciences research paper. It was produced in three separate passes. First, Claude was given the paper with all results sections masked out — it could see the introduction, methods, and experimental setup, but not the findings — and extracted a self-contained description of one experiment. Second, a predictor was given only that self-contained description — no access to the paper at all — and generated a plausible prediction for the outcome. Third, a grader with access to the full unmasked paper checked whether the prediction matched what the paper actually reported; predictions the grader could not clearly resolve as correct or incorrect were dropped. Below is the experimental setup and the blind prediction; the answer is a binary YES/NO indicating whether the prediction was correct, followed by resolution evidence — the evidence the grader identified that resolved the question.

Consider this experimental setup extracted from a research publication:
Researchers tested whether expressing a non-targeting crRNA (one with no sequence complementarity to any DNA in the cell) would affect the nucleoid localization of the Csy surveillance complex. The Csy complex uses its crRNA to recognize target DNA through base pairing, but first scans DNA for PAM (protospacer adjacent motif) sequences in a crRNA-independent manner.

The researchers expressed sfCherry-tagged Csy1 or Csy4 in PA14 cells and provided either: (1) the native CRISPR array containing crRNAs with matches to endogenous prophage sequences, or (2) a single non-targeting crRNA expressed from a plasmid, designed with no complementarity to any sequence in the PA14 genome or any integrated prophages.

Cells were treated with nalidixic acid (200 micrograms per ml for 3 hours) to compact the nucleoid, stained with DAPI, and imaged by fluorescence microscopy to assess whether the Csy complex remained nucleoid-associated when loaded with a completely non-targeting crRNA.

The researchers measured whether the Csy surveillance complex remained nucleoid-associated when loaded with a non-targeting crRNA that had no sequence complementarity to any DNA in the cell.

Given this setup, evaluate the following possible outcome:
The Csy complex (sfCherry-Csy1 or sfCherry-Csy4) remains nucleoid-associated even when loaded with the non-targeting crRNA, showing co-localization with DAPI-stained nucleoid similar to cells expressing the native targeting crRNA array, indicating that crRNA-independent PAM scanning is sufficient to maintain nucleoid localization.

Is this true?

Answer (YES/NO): YES